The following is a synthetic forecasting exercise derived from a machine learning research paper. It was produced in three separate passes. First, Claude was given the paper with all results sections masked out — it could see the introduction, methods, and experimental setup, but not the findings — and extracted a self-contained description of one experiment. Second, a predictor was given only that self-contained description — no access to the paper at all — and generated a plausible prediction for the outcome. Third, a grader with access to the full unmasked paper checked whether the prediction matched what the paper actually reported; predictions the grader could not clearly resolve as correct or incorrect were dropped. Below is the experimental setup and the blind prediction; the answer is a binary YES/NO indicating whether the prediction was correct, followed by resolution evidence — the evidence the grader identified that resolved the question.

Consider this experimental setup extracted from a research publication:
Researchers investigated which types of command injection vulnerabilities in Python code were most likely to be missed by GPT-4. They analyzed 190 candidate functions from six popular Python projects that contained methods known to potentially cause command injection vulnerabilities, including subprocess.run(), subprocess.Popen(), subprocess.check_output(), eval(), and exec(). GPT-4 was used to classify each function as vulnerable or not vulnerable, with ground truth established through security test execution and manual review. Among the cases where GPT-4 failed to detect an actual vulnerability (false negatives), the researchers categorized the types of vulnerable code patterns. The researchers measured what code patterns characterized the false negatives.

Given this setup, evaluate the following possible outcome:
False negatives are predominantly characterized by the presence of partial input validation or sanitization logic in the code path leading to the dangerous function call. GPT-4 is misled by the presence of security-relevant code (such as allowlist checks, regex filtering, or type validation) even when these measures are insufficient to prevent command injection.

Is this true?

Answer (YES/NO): NO